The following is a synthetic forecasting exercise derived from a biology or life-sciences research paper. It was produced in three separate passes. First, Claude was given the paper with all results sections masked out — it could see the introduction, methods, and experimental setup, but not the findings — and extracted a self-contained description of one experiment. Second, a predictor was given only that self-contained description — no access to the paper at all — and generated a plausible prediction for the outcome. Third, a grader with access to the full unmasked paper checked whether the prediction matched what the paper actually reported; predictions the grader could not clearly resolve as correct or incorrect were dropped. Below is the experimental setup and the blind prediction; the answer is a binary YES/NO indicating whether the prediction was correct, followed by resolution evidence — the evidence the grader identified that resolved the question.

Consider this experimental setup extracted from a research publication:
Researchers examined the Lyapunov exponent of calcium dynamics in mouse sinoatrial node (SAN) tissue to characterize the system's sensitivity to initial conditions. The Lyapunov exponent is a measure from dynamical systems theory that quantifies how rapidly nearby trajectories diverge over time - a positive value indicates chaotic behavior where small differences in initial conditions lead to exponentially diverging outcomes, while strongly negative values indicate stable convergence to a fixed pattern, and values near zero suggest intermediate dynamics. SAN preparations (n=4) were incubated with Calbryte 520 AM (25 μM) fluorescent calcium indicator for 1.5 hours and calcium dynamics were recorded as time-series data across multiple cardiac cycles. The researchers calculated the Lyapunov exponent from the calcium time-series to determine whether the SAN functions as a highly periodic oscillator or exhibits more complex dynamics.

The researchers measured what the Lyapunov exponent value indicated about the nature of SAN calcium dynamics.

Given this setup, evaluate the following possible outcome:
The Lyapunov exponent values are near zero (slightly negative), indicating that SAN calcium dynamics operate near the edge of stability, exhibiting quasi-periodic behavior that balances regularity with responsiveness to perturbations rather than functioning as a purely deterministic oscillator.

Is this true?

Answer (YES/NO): NO